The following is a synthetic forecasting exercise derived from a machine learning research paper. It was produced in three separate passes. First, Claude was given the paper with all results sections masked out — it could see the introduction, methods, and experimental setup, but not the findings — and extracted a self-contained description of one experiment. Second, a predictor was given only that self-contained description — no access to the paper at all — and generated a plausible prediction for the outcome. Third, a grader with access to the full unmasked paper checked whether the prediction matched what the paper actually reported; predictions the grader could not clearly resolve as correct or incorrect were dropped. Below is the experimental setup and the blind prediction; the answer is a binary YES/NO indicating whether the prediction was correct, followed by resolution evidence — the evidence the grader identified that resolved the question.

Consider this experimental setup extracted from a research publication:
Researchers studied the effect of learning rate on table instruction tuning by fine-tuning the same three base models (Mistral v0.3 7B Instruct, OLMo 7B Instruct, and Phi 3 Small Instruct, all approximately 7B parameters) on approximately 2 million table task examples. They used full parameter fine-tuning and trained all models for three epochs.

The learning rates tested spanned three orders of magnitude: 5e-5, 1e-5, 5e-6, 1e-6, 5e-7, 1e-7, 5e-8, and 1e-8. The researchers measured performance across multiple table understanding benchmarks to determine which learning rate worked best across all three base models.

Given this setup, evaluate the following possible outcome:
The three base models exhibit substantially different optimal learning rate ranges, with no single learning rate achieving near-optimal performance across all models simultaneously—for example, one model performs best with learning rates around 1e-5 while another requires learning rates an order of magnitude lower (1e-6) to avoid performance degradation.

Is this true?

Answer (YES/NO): NO